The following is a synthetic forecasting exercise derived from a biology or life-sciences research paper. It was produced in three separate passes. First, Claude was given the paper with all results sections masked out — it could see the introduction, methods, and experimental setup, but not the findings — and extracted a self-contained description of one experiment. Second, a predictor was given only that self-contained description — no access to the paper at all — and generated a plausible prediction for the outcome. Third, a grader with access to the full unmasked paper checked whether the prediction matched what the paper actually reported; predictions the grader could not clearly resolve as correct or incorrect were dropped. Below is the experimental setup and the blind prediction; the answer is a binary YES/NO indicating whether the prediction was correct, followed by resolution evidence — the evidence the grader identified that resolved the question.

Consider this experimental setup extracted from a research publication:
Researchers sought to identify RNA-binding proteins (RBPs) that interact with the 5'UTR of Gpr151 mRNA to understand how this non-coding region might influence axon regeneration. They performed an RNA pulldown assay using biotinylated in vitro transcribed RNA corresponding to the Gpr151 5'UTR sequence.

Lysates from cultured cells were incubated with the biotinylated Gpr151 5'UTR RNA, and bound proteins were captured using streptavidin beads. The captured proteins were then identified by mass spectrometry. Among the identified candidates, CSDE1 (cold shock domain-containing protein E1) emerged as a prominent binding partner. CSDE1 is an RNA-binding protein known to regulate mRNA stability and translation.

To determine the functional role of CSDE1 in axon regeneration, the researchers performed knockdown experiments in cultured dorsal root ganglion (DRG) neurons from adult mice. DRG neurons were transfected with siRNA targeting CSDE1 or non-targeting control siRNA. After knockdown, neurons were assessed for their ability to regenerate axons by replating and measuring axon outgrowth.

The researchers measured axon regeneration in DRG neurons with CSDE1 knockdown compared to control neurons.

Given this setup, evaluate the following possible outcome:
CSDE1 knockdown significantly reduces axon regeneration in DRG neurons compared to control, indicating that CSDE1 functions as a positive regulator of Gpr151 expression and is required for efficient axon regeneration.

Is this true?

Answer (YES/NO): NO